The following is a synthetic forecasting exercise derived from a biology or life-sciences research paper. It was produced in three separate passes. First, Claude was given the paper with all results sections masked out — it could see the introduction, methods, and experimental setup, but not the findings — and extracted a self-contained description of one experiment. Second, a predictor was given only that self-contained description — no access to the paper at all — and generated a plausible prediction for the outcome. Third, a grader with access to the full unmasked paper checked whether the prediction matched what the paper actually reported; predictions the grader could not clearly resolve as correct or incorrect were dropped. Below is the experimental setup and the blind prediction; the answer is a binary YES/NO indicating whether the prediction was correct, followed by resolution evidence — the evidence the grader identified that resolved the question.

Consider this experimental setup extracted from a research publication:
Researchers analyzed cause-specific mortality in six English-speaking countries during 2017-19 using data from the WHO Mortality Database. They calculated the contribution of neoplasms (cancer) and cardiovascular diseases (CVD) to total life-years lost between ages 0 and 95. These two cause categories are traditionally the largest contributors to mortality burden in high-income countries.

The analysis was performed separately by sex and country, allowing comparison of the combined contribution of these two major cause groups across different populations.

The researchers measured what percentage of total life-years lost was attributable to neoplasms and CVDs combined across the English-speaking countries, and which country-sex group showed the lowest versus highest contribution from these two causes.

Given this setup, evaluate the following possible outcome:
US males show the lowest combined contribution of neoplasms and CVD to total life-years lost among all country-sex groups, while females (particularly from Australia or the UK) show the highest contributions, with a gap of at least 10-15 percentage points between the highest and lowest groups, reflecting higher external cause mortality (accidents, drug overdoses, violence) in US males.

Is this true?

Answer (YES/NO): NO